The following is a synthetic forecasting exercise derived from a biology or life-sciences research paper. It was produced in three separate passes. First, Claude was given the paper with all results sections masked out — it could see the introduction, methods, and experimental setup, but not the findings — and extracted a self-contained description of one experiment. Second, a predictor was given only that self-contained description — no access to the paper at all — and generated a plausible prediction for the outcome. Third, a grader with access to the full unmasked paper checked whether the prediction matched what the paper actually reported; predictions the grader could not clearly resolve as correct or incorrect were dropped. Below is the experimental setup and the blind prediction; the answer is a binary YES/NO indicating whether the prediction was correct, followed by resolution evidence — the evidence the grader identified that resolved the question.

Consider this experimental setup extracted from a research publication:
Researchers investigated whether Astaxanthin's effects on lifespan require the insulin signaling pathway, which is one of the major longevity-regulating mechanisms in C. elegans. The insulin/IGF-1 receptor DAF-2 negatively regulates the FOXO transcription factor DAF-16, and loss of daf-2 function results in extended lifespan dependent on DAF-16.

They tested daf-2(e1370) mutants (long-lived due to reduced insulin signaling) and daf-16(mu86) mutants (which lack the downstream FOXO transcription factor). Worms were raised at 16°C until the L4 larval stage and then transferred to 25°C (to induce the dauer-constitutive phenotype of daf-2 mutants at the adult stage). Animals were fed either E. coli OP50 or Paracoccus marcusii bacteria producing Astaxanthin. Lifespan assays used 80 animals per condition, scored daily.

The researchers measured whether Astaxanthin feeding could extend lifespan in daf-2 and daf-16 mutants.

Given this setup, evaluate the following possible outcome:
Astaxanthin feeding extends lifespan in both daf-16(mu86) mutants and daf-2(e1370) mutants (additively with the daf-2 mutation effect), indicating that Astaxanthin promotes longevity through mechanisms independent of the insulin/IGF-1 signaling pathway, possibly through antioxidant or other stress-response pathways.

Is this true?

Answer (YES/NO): YES